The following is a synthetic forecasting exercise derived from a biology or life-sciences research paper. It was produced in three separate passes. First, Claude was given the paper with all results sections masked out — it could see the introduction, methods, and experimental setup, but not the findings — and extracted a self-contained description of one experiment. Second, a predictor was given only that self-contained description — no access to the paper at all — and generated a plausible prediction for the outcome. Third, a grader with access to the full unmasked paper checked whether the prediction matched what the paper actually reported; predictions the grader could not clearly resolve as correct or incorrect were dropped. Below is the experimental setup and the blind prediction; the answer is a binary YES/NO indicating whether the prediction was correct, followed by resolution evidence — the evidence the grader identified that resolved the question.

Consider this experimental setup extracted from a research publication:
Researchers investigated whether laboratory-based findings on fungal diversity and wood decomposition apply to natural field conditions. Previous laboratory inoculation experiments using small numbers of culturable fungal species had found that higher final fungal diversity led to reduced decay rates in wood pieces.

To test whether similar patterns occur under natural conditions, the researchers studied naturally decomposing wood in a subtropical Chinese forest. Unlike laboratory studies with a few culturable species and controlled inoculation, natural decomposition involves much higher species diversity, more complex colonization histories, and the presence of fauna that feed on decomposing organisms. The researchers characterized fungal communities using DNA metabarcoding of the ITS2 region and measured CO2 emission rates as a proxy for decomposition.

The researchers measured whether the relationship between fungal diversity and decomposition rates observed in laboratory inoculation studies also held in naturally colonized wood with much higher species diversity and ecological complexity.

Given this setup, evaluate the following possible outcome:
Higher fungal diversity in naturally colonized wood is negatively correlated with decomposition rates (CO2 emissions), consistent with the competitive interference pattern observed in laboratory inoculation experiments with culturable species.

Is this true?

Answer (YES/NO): YES